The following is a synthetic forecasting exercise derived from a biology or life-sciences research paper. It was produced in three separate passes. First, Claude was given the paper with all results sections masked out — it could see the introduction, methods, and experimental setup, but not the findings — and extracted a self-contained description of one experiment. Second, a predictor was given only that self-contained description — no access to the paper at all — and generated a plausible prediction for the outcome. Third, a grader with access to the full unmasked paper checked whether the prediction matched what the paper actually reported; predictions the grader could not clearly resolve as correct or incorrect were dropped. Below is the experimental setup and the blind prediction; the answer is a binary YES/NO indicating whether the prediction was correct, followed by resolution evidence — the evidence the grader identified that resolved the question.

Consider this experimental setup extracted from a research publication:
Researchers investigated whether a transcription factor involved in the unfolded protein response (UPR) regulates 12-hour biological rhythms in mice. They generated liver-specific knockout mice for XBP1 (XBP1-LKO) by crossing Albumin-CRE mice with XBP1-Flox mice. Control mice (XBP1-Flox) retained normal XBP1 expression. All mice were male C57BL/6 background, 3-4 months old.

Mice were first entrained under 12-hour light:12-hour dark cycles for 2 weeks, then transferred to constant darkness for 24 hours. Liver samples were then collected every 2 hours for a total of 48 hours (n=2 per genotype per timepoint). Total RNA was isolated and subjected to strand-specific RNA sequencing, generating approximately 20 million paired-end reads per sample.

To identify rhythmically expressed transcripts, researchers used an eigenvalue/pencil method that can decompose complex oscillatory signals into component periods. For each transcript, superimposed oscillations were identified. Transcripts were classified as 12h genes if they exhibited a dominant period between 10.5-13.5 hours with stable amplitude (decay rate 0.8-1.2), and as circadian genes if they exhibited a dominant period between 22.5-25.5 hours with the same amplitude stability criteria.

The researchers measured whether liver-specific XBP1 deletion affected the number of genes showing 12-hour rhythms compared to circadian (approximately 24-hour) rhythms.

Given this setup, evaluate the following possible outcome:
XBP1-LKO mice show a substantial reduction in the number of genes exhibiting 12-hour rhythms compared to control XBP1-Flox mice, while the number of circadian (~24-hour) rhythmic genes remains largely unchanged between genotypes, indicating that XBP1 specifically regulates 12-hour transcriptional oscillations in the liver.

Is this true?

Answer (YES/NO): YES